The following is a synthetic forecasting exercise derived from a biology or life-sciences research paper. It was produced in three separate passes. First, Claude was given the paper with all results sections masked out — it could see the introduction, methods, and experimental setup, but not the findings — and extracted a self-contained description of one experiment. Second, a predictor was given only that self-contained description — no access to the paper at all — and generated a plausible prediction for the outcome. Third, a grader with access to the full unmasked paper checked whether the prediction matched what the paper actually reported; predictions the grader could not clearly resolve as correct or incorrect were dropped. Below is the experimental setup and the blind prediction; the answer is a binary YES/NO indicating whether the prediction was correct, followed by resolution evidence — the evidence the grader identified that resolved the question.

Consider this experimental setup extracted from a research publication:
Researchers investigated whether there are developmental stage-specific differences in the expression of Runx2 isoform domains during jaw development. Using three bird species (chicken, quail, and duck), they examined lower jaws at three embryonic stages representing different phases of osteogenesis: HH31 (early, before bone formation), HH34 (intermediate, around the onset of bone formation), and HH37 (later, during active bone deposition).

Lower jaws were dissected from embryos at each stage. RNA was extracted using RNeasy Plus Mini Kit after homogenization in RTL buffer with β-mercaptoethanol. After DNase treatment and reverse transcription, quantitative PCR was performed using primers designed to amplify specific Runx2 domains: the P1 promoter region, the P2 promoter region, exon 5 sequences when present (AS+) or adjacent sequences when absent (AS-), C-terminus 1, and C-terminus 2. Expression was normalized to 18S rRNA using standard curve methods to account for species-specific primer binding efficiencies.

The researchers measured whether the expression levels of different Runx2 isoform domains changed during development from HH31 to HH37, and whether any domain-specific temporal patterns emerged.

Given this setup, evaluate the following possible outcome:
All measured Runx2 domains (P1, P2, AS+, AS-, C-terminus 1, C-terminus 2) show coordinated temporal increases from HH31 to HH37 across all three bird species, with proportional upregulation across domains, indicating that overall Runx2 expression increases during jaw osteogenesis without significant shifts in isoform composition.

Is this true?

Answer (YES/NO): NO